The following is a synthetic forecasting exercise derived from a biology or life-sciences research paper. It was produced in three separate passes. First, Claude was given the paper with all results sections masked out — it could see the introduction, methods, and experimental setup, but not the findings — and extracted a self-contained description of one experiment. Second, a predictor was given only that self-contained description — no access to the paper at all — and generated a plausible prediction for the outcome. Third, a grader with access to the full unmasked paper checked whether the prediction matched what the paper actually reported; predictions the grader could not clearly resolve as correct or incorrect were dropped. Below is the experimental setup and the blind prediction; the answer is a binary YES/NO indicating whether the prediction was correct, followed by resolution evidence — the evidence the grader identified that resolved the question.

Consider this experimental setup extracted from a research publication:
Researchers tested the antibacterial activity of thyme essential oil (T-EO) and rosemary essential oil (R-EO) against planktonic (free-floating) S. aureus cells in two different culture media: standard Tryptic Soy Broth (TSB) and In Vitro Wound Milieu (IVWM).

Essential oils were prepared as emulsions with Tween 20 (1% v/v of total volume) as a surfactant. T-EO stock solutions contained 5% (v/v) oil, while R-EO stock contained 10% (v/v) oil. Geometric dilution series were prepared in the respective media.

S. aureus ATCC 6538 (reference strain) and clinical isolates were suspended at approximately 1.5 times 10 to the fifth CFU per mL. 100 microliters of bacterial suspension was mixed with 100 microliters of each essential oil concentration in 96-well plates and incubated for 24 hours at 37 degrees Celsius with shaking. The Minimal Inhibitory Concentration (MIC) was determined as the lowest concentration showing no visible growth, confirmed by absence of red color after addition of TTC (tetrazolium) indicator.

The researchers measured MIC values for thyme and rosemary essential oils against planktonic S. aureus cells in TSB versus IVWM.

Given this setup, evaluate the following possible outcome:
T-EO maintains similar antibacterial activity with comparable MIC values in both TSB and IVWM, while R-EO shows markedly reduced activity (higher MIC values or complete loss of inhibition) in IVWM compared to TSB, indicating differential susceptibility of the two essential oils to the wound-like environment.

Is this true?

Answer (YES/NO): NO